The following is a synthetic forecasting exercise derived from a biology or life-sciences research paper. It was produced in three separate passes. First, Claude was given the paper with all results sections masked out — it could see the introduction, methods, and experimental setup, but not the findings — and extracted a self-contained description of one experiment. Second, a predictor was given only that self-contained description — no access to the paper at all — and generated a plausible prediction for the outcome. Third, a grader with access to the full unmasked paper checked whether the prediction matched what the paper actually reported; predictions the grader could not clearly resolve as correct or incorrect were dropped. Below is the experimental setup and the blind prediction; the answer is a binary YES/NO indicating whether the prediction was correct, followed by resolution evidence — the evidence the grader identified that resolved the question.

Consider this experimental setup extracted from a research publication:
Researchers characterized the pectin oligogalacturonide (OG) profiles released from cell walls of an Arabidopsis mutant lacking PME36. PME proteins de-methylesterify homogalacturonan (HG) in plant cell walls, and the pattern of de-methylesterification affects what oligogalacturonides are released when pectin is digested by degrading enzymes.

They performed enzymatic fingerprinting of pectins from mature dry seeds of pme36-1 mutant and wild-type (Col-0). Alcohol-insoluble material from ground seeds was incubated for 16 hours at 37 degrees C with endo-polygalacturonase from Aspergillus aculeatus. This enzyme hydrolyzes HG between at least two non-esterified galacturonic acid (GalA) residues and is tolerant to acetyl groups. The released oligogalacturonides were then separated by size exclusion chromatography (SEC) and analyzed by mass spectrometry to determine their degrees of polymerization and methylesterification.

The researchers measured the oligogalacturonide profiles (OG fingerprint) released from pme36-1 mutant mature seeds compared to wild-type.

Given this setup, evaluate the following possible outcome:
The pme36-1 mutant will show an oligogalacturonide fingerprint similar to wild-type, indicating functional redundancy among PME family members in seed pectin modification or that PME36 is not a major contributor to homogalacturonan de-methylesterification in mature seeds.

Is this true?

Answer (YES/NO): NO